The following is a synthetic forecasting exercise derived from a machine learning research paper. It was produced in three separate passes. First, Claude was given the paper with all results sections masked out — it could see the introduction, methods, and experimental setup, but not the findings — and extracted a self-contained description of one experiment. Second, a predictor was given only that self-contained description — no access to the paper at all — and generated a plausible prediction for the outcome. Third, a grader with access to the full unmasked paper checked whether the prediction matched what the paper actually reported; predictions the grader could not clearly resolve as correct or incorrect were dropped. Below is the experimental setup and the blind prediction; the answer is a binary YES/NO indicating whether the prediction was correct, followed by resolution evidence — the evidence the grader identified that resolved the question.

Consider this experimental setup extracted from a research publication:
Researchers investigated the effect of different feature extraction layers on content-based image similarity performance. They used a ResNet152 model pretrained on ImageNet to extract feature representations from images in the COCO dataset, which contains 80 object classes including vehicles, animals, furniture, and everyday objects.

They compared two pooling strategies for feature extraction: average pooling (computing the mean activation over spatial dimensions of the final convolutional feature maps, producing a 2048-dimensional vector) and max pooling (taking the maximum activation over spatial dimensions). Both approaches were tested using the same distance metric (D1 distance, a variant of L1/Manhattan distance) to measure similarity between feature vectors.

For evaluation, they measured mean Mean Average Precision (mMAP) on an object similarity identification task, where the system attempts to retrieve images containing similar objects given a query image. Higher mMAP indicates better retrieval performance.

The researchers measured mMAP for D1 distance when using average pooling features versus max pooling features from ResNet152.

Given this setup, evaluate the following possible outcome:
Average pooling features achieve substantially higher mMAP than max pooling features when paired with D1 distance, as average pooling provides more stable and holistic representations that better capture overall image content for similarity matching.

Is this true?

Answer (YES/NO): YES